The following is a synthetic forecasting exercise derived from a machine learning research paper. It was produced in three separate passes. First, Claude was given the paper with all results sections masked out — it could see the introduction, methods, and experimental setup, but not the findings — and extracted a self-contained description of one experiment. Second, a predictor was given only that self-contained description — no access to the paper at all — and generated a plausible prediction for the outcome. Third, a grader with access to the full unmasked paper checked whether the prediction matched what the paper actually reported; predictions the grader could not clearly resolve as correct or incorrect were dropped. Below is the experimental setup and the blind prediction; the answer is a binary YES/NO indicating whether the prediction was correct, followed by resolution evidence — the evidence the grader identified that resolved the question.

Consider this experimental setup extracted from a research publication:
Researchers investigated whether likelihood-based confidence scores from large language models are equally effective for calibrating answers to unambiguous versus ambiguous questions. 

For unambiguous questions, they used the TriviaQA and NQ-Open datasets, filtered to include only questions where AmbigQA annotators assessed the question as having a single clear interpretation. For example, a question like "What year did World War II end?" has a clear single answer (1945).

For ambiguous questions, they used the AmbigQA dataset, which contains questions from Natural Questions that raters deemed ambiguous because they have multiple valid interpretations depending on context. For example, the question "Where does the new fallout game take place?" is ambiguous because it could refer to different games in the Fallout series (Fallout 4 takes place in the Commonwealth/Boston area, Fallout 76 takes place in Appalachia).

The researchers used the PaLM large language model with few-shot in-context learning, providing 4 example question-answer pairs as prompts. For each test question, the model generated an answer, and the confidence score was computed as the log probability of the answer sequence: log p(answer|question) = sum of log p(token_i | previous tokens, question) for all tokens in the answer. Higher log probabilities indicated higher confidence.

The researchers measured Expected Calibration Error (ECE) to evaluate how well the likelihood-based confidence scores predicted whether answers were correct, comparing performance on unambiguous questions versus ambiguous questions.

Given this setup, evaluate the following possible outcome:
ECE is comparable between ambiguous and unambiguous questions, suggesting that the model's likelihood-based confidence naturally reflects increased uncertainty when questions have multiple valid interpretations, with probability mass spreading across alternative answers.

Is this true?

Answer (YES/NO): NO